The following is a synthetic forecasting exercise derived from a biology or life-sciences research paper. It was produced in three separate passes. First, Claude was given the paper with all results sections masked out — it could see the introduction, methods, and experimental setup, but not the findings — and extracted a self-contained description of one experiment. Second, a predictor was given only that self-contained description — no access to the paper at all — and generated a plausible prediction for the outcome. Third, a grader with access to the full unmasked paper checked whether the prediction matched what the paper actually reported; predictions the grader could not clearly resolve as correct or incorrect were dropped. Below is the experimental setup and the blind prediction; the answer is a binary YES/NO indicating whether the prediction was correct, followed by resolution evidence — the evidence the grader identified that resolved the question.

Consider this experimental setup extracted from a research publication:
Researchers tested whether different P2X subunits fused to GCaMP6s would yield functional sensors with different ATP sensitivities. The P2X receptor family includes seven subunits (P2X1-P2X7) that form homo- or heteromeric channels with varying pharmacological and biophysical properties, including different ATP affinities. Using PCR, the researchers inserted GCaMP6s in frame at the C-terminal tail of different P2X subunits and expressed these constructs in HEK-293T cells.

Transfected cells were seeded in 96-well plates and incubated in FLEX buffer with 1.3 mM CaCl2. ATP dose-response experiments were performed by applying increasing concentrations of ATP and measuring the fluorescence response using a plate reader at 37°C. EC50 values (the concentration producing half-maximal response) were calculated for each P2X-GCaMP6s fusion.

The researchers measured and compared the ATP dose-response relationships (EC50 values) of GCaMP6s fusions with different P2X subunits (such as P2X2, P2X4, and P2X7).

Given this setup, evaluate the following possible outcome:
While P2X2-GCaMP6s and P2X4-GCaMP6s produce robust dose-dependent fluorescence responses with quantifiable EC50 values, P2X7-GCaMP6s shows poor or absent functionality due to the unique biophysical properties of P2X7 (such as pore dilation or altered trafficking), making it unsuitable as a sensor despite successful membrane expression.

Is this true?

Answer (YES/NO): NO